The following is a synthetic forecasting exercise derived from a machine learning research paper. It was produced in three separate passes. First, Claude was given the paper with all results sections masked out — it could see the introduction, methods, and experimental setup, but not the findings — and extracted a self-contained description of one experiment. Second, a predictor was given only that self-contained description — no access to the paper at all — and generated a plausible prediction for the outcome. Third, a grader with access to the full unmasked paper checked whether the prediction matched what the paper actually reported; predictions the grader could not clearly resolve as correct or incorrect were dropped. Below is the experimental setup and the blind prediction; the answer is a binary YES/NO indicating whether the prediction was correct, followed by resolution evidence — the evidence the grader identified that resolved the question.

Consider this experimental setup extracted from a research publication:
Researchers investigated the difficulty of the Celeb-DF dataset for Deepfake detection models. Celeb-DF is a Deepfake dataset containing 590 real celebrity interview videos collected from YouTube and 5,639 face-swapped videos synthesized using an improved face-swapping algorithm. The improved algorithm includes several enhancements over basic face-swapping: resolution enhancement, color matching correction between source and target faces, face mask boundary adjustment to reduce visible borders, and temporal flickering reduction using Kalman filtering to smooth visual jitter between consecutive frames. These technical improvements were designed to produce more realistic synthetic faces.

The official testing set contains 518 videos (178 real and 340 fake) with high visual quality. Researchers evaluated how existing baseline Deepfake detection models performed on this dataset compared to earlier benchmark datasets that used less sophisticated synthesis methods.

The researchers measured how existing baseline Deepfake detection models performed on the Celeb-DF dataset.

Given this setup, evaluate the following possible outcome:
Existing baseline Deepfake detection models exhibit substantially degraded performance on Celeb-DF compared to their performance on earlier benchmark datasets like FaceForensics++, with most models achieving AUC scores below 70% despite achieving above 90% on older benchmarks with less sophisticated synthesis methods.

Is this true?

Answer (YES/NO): NO